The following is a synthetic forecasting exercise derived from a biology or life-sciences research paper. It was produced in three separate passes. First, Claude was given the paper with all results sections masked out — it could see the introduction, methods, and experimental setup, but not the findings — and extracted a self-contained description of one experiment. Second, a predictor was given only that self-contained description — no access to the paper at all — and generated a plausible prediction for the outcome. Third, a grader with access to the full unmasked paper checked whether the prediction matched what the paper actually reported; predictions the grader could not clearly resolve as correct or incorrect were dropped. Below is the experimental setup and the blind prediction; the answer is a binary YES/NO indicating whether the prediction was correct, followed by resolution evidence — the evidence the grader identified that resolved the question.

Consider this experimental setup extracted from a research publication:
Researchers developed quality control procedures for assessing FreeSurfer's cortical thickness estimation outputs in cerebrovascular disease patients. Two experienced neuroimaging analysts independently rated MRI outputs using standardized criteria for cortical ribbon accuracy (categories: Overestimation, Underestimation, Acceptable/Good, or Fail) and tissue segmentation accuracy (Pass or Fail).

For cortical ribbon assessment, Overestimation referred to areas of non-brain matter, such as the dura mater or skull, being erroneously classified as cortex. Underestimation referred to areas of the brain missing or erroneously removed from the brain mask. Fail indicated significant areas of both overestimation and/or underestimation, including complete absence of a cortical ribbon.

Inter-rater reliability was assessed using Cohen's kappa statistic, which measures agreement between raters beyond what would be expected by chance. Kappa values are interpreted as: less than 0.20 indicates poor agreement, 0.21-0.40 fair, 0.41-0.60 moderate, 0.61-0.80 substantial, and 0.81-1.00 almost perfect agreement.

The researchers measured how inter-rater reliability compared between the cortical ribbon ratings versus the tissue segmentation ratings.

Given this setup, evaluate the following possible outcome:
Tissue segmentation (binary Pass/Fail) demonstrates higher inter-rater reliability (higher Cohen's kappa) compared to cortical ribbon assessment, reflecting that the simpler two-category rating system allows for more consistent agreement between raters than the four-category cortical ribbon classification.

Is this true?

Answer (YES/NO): NO